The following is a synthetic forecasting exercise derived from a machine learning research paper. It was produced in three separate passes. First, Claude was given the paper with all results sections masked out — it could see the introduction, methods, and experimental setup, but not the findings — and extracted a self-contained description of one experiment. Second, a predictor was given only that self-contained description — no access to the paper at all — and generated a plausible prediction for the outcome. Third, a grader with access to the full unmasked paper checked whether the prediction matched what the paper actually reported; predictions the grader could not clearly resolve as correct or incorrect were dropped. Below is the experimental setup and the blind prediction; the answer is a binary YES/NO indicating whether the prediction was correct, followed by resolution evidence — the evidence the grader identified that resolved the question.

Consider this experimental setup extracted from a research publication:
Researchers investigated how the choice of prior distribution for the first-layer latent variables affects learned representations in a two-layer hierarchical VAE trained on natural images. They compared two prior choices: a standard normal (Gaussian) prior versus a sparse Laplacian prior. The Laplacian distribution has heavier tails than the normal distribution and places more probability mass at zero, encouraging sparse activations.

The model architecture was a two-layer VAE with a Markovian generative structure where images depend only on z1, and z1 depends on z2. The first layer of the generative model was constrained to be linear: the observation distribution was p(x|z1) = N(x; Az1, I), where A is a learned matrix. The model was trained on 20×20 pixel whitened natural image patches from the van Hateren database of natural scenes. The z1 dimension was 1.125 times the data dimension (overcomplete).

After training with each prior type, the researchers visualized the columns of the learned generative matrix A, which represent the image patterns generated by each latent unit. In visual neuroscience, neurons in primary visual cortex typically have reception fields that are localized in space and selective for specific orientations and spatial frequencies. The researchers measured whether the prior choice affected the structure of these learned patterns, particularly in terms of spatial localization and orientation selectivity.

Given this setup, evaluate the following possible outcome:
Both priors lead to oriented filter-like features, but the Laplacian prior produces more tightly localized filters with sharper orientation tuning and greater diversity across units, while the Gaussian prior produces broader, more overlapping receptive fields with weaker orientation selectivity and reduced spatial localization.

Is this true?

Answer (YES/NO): NO